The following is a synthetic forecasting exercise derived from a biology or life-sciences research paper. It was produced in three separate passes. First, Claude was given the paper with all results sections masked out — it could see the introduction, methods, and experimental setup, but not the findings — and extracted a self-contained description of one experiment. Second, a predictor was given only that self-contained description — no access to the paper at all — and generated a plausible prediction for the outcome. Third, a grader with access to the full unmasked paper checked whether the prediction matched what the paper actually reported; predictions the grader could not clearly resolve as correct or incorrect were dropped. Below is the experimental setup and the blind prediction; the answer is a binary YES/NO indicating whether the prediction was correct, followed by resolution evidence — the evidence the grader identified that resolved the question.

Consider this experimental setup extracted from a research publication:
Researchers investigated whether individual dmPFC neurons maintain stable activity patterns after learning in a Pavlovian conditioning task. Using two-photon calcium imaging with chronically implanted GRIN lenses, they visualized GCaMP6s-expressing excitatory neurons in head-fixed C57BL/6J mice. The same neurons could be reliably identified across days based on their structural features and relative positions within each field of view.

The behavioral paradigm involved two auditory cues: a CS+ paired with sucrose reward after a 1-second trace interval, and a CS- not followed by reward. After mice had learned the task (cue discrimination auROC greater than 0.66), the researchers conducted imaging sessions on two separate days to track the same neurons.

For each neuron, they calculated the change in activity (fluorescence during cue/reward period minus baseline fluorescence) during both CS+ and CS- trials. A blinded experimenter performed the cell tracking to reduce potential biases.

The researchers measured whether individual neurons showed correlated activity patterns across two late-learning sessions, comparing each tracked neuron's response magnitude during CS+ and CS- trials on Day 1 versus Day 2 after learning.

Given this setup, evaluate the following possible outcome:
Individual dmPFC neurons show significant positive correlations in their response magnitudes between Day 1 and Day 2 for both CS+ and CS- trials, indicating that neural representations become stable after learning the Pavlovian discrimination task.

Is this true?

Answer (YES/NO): YES